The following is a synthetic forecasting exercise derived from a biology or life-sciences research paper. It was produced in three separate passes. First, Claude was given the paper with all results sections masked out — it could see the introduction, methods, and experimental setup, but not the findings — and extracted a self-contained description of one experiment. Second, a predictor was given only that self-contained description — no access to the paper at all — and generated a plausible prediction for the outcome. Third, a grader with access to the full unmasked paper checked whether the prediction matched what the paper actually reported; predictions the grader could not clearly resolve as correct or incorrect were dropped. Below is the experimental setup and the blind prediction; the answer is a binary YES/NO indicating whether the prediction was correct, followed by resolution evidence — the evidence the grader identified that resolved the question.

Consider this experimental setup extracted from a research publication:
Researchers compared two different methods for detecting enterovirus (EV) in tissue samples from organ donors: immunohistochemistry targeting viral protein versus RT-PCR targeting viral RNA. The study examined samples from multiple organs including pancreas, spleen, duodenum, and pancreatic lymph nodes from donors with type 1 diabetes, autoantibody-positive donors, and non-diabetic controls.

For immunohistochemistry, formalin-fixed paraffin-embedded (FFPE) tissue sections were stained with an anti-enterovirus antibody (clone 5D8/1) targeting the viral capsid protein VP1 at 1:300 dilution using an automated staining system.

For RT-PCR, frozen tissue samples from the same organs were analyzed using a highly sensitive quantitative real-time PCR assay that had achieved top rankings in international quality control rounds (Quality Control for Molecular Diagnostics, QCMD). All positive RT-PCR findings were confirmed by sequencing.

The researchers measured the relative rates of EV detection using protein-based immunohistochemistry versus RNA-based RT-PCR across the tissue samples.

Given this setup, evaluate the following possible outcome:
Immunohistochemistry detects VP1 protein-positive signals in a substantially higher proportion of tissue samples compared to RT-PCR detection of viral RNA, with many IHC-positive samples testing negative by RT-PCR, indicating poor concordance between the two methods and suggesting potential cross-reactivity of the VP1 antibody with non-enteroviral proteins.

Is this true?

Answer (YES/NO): NO